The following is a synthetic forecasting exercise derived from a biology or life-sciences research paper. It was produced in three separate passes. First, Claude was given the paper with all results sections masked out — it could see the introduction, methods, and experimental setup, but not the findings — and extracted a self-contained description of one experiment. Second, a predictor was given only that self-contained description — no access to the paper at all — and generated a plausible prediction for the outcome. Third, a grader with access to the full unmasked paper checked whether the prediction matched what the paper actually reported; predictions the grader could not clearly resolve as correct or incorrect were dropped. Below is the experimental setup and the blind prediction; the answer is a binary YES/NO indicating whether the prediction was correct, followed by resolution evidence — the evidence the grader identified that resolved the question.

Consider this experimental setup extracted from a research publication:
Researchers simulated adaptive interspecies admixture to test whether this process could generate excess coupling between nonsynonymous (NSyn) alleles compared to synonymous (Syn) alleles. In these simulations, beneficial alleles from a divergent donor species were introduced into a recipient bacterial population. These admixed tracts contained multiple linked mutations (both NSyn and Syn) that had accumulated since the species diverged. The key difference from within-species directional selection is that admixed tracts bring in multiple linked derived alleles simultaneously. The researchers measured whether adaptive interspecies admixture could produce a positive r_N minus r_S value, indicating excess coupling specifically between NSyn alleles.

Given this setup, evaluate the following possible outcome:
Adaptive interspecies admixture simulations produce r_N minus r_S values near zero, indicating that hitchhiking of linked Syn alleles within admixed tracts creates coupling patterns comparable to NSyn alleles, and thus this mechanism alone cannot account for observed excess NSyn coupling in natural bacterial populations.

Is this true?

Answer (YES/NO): NO